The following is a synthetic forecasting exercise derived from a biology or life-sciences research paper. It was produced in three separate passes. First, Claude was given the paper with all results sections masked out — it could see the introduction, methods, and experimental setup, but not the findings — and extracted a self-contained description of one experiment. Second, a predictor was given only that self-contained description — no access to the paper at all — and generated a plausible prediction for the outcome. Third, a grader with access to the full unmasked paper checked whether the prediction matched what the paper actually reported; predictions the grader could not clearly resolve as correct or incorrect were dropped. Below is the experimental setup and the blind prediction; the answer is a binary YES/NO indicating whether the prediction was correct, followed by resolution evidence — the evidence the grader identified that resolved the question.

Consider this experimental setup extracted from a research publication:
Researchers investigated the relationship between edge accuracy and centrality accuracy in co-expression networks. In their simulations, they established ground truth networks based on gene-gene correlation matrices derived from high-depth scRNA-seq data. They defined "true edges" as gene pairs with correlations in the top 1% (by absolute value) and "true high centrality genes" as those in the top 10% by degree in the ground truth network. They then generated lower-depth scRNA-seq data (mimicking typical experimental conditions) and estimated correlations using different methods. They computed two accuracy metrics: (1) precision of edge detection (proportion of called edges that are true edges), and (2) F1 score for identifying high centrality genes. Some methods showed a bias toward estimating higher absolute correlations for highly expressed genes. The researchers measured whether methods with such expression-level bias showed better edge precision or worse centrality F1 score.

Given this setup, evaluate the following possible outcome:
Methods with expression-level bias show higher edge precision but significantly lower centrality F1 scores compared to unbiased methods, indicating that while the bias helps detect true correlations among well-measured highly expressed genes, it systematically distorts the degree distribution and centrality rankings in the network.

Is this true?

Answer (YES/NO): YES